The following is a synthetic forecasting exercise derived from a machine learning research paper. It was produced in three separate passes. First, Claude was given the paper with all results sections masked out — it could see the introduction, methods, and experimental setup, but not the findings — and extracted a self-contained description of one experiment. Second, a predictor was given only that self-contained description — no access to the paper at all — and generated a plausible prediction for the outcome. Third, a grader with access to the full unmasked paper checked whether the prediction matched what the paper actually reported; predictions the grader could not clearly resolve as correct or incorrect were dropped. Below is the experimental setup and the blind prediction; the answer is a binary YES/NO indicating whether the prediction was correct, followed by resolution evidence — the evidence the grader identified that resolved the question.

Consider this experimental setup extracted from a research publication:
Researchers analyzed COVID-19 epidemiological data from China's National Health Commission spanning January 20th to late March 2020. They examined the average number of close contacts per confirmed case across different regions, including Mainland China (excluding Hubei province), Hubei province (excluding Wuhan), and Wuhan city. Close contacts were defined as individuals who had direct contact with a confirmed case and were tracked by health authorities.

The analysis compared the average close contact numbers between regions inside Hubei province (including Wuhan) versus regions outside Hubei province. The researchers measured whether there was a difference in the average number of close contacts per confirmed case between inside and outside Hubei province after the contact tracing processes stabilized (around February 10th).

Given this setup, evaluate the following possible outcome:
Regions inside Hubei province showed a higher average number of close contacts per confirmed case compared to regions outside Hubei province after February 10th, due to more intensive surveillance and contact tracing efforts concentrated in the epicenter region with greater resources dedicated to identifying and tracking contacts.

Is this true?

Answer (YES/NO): NO